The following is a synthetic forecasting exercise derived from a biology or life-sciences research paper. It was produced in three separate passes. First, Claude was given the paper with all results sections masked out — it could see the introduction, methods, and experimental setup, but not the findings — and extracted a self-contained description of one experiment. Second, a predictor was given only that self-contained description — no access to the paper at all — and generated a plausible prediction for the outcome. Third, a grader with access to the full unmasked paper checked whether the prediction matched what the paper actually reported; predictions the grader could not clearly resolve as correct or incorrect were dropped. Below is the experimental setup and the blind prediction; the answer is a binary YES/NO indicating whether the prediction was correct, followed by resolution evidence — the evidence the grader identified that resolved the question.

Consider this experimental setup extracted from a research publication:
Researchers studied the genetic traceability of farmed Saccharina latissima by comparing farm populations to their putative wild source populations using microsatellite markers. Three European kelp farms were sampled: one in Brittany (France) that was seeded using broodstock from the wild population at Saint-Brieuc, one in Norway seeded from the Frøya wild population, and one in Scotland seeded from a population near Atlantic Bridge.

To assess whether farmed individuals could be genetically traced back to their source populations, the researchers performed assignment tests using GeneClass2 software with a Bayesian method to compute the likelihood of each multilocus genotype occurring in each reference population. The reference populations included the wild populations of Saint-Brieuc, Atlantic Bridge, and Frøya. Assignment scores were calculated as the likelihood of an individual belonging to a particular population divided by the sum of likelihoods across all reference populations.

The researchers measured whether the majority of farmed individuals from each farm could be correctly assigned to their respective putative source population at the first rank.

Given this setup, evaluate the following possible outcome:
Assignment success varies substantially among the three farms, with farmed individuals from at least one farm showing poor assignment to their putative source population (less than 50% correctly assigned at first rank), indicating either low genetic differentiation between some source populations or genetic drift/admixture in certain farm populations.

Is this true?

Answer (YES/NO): NO